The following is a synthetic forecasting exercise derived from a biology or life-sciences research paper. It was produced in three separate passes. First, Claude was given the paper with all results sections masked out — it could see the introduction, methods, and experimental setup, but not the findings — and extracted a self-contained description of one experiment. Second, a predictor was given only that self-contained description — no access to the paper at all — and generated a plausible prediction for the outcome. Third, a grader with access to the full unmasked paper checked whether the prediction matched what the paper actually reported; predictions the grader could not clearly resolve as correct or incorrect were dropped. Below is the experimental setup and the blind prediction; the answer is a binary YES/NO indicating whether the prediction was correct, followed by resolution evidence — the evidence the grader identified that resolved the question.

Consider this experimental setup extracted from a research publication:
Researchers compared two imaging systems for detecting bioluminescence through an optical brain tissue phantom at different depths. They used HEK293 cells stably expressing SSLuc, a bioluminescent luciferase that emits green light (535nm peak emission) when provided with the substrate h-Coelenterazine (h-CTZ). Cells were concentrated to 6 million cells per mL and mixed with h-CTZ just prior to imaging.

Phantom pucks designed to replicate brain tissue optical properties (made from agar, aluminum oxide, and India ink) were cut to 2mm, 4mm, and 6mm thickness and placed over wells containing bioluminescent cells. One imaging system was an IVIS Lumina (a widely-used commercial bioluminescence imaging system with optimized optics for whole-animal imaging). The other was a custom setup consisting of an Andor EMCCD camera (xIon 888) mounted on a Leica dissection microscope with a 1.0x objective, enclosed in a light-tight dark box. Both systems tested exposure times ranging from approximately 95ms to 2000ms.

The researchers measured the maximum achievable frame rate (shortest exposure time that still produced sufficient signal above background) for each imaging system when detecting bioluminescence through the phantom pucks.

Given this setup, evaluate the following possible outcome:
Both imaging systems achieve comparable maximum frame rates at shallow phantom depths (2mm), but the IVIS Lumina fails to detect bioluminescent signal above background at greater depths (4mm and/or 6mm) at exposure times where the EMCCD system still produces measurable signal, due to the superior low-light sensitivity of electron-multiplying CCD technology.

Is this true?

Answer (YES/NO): NO